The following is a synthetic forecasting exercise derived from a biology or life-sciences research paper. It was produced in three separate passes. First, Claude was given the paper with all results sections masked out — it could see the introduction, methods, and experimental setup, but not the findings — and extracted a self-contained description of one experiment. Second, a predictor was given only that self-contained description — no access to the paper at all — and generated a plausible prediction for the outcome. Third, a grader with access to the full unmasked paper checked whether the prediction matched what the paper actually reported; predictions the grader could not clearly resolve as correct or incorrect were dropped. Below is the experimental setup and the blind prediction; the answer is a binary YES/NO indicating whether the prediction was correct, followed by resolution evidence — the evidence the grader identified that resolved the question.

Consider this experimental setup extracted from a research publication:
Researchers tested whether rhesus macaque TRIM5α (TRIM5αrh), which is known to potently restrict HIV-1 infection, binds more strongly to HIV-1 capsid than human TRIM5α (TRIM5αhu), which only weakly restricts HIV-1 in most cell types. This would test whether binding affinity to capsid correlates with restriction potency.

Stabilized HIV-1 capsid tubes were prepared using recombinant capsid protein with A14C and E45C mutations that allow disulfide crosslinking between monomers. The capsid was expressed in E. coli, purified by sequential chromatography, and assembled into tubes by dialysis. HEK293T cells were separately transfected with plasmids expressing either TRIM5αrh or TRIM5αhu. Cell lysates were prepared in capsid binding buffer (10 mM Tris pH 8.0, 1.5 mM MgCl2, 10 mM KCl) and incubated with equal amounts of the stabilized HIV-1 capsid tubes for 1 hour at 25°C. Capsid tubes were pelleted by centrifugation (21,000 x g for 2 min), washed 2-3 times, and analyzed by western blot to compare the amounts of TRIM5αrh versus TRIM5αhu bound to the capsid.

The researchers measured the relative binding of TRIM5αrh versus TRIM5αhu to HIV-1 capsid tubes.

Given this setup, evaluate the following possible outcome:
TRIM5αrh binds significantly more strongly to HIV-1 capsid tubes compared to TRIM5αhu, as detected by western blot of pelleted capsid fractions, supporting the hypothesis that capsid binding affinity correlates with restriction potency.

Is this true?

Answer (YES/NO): NO